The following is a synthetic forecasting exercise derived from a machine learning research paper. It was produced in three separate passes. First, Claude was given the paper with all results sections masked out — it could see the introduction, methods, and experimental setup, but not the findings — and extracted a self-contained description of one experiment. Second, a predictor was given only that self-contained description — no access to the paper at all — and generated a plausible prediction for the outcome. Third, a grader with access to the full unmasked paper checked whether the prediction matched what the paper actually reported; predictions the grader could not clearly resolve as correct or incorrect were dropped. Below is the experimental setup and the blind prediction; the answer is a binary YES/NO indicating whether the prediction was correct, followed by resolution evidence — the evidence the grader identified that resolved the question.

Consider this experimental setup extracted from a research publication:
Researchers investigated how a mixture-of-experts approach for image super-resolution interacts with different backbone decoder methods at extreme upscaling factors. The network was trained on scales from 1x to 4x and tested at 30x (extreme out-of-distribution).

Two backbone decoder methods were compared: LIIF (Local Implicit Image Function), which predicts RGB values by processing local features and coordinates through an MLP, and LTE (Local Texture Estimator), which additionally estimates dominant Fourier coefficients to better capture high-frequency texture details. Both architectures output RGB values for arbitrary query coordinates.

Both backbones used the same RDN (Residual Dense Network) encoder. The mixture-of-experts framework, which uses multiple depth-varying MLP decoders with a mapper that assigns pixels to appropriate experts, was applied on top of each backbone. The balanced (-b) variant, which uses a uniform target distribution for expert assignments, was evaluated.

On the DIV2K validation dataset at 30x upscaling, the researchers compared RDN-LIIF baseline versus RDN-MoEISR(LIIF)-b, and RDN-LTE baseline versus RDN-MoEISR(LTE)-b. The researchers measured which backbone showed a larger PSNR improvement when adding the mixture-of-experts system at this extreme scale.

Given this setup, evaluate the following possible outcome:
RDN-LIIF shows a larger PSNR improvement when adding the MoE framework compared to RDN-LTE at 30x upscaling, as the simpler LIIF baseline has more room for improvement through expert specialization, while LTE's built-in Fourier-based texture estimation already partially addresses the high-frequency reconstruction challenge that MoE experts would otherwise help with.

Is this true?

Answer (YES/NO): NO